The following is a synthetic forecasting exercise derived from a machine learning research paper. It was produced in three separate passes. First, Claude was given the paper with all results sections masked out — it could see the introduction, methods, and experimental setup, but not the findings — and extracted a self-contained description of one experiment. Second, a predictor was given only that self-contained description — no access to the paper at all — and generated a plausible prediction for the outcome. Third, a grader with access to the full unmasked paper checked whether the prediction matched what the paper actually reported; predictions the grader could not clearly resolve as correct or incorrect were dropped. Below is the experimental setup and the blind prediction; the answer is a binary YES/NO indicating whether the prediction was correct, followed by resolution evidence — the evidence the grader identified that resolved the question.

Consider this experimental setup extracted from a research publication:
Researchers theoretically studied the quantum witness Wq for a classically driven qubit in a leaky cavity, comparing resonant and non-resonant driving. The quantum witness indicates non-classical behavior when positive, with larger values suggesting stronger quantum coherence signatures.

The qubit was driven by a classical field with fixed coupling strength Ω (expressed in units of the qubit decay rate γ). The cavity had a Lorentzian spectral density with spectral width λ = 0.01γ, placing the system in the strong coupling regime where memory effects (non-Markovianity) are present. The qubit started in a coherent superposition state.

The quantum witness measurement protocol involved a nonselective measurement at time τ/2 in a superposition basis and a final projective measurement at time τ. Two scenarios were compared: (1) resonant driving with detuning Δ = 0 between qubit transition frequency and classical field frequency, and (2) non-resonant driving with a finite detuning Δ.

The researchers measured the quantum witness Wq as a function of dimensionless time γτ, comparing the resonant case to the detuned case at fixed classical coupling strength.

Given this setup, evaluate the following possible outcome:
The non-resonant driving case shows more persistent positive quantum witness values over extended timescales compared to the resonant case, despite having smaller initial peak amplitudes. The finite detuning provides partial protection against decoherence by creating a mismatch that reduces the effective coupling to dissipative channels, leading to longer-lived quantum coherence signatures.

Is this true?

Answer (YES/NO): NO